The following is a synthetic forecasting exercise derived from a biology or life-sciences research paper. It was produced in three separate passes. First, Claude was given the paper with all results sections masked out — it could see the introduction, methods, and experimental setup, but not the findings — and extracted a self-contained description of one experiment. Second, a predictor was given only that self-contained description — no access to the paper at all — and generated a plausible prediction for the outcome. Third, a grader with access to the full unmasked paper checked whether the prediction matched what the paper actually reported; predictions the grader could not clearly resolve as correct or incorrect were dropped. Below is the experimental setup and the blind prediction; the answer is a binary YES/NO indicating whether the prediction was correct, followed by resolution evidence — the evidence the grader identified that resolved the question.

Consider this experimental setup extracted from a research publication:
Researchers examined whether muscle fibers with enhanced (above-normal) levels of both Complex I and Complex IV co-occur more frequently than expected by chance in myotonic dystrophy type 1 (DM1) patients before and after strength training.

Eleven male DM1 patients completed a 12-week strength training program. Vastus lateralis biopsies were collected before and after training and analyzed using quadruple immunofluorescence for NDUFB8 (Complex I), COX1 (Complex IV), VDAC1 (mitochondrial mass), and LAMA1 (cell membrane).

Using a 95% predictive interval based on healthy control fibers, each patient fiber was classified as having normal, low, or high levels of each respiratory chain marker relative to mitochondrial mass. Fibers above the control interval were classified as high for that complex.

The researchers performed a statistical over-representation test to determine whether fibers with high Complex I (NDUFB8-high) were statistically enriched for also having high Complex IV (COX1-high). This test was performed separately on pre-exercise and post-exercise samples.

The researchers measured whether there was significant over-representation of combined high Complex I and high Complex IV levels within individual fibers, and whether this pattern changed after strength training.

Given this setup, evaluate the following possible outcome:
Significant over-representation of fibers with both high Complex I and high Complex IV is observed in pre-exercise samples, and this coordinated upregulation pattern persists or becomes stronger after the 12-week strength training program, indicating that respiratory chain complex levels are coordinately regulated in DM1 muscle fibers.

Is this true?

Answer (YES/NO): NO